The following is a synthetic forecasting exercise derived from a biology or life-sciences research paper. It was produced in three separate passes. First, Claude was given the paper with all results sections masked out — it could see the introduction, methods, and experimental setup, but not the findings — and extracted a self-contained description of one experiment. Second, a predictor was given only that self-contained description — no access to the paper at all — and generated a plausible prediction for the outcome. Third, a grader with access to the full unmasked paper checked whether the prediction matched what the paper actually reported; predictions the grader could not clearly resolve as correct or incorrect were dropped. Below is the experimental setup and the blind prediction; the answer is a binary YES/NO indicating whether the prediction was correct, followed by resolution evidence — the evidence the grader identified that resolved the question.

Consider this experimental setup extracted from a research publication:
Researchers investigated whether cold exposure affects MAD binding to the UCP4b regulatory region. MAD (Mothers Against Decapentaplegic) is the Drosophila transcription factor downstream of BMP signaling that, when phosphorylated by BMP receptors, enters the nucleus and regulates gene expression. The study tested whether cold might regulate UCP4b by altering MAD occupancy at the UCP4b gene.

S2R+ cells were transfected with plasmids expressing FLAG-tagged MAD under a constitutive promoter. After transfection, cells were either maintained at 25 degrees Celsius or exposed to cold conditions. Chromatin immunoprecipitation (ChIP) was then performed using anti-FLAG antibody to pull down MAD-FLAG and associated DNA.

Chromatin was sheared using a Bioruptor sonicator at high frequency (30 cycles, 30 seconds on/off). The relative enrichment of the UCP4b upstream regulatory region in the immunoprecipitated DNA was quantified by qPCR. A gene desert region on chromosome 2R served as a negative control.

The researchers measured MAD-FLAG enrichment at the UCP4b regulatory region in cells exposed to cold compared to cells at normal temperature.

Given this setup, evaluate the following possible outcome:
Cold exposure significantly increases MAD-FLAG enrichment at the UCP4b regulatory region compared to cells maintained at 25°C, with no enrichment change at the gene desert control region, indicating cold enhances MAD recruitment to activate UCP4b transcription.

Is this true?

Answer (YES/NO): NO